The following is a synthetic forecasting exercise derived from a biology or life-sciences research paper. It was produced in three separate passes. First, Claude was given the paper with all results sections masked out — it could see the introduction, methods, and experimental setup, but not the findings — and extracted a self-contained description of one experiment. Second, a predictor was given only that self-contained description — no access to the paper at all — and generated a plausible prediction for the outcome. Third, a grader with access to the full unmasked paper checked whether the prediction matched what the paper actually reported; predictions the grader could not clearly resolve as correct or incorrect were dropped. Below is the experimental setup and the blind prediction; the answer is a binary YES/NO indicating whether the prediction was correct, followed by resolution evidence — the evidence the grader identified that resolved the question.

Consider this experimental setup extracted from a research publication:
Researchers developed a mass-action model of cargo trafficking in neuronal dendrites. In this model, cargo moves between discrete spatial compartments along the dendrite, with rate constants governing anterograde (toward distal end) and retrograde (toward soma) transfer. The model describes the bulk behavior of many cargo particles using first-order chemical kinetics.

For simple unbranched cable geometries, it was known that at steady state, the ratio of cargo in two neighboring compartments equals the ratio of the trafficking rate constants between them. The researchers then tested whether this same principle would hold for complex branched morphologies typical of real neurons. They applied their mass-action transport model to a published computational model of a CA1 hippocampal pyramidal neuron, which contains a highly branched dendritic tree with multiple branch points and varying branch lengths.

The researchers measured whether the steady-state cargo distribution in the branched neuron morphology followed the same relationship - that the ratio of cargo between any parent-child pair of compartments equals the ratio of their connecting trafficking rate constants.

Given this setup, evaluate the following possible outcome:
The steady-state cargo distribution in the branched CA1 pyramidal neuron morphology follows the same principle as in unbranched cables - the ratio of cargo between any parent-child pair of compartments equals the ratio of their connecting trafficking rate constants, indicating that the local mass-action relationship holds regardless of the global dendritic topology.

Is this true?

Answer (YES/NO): YES